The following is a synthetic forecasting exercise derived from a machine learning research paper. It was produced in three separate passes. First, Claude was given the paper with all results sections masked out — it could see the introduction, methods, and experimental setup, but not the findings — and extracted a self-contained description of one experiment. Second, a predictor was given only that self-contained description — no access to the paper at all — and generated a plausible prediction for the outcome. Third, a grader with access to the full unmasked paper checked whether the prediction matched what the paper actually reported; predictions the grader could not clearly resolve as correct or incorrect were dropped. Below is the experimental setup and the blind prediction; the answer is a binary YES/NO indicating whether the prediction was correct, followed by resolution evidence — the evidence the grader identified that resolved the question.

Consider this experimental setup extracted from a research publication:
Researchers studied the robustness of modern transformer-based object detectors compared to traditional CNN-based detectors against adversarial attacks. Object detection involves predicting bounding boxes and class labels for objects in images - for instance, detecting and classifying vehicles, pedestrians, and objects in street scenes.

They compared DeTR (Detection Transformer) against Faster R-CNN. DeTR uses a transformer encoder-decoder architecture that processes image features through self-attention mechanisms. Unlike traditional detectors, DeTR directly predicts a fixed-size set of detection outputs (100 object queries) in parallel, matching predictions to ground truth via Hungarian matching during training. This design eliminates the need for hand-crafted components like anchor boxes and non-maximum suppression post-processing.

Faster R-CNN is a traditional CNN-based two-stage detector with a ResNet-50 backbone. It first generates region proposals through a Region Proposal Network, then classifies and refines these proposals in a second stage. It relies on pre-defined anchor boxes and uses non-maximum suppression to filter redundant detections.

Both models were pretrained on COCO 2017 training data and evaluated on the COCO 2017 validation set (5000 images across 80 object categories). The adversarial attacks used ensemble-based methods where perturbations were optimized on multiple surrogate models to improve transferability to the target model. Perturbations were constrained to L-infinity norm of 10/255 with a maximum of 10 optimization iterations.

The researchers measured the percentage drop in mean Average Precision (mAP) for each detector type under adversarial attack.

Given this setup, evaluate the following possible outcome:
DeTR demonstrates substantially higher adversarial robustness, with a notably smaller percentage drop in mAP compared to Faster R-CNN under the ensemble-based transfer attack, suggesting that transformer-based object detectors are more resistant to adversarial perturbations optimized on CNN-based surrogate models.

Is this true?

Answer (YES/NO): YES